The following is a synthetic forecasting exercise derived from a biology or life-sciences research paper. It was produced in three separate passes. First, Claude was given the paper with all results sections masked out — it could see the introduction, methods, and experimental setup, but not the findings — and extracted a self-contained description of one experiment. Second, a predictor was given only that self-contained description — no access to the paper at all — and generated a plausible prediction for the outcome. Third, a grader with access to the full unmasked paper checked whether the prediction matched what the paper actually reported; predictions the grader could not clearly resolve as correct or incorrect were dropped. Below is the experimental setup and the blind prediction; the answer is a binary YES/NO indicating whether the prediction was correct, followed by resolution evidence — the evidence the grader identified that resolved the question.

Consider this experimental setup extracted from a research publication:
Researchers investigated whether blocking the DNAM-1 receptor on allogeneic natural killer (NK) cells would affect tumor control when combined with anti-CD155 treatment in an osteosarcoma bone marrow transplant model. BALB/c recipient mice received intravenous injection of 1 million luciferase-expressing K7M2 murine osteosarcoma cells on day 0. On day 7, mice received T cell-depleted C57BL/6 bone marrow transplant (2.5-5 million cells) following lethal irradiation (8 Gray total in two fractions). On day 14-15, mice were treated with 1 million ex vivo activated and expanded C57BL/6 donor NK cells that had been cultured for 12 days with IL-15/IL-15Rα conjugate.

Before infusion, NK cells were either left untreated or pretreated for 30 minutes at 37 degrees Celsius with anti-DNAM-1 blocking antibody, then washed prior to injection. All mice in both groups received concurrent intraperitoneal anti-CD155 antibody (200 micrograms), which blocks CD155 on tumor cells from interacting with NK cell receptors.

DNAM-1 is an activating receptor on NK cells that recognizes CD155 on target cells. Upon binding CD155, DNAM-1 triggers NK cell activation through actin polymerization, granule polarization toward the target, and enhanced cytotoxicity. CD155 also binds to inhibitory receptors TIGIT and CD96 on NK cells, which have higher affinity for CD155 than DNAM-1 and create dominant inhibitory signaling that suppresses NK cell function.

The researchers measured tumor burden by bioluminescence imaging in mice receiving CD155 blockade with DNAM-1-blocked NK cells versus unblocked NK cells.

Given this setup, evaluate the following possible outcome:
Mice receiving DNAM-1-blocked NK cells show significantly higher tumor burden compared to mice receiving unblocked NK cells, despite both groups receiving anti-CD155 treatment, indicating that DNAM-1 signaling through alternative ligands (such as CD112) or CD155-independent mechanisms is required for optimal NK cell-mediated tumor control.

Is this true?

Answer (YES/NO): YES